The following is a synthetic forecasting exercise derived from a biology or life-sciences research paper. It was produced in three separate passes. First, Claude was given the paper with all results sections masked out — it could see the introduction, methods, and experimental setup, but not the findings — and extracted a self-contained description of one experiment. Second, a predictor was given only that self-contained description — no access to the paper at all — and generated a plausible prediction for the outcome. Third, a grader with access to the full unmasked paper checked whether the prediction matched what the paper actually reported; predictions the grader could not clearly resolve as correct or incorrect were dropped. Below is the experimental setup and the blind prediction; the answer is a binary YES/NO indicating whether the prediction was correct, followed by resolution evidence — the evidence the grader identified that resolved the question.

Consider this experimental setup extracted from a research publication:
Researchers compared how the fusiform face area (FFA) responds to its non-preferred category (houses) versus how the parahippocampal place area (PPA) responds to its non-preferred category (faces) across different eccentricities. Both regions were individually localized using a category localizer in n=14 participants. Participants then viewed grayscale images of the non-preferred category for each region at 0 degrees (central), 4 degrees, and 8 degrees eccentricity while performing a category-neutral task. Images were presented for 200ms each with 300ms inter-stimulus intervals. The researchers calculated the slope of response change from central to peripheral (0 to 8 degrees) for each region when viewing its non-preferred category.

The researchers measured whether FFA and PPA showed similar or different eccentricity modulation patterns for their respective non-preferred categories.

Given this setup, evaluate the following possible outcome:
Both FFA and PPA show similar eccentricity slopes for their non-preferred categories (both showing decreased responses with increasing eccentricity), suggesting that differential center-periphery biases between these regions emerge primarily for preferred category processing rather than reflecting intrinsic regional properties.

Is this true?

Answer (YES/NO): NO